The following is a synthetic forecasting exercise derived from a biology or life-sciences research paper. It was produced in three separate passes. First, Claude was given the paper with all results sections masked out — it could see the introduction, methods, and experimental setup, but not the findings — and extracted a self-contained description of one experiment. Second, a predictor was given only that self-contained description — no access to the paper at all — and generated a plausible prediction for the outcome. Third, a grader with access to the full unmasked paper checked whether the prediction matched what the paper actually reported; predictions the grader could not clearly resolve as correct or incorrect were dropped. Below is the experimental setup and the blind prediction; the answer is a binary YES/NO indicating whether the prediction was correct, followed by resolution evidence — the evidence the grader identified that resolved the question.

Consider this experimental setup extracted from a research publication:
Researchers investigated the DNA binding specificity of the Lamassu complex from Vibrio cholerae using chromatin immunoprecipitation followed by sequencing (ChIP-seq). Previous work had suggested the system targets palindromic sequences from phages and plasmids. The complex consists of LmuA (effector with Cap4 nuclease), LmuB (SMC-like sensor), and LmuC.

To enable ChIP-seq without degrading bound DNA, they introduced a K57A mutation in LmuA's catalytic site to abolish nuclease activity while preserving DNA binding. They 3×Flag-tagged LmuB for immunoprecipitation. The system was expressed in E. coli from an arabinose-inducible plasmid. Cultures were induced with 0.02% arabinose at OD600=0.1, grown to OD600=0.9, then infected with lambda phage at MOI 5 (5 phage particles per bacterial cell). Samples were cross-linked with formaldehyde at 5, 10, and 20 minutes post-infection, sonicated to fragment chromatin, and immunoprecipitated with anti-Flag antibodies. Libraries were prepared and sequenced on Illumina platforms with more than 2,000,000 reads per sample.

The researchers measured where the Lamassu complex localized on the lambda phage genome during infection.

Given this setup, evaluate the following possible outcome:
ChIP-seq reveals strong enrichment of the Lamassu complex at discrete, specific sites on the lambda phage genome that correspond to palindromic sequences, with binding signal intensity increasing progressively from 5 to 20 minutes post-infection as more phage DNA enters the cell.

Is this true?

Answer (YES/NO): NO